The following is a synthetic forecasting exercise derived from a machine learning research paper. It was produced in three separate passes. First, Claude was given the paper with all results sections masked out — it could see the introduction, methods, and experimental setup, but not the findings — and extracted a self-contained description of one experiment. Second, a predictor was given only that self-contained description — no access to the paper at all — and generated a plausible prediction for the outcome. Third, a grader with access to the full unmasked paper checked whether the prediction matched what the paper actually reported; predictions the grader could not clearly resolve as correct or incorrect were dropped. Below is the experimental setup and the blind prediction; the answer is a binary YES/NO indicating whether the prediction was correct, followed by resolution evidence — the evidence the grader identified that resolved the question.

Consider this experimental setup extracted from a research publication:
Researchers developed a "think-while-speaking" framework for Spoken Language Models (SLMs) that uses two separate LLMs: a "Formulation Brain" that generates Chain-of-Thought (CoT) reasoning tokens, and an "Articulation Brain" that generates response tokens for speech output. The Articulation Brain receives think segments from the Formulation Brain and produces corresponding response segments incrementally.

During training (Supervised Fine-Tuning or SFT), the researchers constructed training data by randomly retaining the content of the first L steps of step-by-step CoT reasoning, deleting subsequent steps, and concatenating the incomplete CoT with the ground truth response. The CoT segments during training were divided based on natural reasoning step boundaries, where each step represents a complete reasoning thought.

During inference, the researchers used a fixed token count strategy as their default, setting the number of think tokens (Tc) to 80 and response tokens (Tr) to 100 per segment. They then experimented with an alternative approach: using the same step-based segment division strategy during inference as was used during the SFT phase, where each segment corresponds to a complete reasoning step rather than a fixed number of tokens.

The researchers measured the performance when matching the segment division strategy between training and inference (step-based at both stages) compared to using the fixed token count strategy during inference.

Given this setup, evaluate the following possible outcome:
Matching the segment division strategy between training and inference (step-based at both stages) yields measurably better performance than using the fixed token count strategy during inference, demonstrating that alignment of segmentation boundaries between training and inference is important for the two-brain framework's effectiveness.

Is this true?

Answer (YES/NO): NO